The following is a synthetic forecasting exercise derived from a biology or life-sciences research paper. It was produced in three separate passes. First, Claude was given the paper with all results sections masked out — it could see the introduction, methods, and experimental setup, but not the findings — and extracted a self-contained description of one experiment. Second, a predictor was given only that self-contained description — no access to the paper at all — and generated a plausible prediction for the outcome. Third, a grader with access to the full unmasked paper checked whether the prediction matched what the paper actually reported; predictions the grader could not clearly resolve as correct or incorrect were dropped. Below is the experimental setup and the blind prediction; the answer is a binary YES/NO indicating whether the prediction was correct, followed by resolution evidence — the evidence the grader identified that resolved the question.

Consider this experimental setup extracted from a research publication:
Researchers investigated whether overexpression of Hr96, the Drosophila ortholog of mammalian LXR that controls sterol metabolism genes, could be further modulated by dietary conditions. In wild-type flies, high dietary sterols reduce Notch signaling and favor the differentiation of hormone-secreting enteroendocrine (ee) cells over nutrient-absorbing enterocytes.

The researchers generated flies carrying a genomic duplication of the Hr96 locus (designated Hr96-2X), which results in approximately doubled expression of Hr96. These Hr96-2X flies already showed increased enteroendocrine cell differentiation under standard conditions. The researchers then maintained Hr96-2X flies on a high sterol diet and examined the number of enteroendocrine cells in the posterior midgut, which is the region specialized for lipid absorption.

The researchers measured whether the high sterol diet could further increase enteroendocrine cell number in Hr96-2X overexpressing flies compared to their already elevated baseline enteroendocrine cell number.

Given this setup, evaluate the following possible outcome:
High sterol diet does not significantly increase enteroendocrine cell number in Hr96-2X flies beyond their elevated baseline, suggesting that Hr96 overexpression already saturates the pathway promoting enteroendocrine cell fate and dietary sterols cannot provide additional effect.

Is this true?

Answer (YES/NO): YES